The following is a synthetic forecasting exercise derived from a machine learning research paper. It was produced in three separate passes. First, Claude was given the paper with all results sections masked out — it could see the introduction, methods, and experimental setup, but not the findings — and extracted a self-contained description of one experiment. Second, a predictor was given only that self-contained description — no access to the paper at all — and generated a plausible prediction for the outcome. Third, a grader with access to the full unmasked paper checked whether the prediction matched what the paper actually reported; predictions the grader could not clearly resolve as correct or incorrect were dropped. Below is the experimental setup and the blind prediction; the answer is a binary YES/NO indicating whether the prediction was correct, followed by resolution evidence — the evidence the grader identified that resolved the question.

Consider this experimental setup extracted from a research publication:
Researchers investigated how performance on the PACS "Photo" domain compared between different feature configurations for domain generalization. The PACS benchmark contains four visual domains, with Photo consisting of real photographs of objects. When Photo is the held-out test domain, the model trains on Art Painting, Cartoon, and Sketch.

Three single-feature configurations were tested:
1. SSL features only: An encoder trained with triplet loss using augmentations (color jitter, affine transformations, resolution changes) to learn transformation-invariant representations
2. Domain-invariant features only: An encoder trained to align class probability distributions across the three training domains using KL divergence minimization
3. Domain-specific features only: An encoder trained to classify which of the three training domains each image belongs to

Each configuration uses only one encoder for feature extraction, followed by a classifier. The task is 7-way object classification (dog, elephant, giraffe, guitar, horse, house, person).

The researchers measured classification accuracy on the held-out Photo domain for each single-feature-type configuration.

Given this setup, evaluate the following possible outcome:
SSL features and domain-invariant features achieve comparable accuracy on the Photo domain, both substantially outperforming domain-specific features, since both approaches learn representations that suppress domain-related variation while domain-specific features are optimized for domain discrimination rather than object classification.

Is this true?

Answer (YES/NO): NO